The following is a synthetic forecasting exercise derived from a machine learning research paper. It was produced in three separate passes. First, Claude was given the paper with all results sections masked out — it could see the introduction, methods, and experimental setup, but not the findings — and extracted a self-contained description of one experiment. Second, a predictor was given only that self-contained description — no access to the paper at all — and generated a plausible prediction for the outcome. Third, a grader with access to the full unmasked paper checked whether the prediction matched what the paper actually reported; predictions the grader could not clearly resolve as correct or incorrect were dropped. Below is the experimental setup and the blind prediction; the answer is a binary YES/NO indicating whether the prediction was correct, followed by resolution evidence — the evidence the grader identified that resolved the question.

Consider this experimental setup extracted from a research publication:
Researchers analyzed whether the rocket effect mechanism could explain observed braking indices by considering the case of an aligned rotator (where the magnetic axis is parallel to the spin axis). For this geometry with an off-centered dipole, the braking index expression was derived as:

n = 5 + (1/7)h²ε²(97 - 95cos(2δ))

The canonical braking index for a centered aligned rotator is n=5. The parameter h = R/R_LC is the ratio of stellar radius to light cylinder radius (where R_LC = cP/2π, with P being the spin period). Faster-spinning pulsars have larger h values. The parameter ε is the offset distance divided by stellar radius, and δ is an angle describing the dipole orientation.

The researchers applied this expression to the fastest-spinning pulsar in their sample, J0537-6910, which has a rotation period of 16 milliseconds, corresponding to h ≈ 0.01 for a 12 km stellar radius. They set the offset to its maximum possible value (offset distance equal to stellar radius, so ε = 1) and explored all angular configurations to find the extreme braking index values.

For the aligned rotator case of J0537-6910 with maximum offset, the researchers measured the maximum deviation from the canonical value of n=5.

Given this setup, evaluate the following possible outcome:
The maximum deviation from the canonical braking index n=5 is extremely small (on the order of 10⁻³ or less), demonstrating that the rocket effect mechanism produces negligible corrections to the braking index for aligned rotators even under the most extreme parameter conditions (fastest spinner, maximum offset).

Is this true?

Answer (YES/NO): YES